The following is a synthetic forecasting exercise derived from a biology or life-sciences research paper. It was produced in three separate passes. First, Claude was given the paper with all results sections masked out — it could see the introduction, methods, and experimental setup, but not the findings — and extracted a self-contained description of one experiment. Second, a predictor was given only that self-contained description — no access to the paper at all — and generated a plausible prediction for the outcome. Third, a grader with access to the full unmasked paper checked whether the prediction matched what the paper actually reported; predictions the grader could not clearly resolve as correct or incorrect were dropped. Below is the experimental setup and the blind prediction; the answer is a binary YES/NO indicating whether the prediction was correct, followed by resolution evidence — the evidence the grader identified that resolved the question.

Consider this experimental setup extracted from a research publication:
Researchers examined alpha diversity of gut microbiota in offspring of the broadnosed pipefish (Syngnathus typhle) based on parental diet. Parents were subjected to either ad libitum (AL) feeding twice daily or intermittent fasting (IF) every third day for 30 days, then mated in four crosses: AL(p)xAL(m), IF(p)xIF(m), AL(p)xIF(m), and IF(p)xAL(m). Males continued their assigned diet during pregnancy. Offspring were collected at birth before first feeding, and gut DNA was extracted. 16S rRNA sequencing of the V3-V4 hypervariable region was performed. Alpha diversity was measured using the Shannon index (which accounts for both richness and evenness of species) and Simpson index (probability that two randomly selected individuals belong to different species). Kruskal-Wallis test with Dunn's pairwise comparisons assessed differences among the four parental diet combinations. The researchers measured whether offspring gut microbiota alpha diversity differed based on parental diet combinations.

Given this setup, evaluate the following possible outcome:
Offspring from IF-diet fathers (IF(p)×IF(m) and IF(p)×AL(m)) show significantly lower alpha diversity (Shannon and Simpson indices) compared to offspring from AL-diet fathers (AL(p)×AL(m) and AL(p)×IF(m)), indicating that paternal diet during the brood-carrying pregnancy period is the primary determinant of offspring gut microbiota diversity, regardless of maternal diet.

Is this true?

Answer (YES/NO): NO